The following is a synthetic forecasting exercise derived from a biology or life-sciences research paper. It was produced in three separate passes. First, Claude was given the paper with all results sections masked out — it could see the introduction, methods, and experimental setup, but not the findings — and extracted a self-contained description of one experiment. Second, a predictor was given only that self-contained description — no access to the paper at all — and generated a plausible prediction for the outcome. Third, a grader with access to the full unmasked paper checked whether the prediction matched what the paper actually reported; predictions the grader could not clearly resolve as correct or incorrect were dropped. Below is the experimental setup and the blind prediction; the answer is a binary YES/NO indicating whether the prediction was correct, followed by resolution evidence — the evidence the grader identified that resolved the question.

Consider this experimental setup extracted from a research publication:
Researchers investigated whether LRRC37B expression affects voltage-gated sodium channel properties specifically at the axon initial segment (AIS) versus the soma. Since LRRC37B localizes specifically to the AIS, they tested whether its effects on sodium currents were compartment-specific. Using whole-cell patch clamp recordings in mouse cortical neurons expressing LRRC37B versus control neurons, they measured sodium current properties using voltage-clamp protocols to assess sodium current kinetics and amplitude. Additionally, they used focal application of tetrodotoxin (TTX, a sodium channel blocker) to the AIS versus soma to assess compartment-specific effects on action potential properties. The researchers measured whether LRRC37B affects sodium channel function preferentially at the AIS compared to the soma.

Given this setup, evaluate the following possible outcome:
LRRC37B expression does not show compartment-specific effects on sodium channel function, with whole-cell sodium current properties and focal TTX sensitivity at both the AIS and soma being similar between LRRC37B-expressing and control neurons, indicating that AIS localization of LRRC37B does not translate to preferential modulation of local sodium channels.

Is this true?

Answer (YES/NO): NO